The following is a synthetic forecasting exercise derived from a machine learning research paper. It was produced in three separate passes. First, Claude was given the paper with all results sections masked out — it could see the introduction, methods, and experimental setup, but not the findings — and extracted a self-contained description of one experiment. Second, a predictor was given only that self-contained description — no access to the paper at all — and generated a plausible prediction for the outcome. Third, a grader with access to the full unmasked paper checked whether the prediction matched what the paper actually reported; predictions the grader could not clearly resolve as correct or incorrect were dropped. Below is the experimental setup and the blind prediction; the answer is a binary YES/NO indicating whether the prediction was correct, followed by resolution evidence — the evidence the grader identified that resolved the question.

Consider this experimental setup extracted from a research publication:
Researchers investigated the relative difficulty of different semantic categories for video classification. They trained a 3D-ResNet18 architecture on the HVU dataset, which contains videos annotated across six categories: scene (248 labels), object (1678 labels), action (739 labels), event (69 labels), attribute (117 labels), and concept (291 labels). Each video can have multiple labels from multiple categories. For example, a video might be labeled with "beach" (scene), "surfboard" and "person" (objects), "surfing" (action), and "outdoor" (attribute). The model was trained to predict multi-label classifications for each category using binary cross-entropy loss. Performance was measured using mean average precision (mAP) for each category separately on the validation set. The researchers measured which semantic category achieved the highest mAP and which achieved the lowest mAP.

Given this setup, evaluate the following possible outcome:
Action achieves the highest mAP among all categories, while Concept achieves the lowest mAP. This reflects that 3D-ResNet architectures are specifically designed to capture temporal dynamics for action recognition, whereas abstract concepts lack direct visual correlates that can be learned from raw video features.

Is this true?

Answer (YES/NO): NO